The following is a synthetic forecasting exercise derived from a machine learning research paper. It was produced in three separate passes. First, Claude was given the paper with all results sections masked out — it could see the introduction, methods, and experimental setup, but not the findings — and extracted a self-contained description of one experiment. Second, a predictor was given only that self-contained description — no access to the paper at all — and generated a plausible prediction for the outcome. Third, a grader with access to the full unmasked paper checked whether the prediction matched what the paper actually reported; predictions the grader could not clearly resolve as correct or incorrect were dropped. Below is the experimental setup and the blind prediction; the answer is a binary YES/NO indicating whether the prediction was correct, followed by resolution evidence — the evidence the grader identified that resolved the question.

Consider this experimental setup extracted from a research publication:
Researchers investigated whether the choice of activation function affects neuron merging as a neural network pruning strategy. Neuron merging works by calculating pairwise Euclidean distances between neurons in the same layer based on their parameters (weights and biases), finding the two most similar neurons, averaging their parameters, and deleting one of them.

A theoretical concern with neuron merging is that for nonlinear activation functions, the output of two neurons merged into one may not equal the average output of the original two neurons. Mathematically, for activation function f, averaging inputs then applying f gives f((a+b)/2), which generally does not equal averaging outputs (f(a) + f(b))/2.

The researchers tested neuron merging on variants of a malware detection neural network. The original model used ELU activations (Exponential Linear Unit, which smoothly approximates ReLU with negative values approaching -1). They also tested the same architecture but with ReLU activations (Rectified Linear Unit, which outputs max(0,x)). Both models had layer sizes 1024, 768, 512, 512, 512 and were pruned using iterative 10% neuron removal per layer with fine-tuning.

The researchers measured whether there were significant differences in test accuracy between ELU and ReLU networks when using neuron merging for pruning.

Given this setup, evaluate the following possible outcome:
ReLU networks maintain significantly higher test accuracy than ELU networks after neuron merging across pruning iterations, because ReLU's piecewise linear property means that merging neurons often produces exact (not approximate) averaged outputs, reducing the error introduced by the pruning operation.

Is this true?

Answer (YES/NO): NO